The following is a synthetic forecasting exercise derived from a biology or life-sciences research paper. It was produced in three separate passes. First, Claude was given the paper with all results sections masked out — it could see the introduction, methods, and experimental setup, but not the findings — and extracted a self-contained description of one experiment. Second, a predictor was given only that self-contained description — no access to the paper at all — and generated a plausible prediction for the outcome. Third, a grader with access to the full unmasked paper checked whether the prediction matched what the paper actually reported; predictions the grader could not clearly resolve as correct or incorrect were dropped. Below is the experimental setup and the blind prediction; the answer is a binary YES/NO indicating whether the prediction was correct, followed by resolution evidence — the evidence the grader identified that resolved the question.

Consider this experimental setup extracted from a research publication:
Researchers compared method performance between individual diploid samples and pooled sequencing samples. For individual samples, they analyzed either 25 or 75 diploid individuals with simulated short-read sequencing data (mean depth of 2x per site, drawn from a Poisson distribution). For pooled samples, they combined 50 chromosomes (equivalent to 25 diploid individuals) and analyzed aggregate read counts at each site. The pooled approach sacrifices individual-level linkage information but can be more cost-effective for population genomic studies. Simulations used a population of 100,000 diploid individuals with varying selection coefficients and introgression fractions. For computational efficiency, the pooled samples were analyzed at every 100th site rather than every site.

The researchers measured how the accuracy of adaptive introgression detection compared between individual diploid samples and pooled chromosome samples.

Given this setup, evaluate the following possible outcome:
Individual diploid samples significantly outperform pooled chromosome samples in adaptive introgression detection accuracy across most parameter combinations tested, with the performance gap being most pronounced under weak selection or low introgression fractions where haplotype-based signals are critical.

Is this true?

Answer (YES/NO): NO